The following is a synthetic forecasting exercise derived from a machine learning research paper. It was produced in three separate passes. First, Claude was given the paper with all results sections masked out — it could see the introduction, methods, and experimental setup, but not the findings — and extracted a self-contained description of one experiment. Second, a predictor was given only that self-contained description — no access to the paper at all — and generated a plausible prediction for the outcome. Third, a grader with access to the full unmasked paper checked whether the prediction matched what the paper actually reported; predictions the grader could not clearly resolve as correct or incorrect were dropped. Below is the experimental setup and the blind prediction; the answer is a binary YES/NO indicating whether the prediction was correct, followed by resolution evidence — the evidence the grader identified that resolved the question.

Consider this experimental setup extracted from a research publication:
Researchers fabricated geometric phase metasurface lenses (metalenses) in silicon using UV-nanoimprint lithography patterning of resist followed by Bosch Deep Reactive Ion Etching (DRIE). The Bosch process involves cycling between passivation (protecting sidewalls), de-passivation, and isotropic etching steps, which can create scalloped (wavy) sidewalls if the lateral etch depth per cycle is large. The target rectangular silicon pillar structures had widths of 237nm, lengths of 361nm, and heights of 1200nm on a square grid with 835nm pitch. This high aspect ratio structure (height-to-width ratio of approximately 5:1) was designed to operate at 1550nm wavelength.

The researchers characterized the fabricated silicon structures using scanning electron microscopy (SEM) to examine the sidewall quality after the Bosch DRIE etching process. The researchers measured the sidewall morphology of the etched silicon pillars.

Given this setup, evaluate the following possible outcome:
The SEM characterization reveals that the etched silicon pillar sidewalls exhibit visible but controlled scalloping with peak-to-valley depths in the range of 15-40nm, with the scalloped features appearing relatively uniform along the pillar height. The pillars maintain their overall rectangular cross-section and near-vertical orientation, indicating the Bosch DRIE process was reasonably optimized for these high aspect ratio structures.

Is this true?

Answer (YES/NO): NO